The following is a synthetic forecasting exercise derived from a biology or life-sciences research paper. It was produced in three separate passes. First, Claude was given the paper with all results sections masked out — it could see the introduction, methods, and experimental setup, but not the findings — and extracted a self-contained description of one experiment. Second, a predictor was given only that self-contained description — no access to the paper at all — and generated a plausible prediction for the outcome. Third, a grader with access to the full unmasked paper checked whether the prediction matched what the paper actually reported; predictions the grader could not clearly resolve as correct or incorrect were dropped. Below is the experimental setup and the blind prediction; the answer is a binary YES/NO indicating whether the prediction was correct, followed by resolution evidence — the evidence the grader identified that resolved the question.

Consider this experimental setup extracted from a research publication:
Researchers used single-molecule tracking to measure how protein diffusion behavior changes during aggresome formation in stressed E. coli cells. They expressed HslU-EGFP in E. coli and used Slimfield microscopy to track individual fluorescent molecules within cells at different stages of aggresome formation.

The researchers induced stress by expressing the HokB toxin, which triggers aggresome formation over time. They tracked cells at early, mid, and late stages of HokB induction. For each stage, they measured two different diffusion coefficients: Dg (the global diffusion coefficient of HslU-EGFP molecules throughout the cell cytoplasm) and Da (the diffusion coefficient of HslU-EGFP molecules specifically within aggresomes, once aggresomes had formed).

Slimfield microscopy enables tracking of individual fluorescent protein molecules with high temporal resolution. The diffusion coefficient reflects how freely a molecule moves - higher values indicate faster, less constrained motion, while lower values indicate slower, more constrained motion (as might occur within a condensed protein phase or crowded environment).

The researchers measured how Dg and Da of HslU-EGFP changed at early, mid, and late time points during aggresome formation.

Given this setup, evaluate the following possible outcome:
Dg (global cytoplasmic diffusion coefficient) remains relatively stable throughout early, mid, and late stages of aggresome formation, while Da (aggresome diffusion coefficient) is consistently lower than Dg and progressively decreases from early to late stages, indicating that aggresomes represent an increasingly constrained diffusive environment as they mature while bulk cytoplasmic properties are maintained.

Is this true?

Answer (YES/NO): NO